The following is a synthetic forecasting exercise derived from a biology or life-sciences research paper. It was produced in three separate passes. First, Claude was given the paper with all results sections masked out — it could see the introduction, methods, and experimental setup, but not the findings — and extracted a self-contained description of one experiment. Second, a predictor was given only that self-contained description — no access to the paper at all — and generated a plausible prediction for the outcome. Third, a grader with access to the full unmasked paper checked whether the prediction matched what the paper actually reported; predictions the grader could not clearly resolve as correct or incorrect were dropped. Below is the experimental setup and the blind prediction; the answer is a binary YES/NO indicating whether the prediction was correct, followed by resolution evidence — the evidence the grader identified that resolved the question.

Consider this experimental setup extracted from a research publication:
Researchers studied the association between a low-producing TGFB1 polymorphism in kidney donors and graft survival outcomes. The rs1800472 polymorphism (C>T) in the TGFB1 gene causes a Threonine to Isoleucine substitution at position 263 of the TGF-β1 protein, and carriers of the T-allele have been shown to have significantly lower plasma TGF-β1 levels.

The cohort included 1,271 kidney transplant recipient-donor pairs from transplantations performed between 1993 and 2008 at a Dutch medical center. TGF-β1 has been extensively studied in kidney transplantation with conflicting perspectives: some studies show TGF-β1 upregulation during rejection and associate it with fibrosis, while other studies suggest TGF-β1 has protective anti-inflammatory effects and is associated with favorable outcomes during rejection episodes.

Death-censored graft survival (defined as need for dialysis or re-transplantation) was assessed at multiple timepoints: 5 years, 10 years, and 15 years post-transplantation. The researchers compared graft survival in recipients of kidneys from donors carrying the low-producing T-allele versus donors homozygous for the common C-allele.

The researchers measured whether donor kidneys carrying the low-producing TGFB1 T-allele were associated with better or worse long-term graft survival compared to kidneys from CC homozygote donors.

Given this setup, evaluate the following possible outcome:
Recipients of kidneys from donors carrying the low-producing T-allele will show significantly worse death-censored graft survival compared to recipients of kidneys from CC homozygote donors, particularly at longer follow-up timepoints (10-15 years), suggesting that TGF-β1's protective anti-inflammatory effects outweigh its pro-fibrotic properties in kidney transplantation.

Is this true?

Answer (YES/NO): YES